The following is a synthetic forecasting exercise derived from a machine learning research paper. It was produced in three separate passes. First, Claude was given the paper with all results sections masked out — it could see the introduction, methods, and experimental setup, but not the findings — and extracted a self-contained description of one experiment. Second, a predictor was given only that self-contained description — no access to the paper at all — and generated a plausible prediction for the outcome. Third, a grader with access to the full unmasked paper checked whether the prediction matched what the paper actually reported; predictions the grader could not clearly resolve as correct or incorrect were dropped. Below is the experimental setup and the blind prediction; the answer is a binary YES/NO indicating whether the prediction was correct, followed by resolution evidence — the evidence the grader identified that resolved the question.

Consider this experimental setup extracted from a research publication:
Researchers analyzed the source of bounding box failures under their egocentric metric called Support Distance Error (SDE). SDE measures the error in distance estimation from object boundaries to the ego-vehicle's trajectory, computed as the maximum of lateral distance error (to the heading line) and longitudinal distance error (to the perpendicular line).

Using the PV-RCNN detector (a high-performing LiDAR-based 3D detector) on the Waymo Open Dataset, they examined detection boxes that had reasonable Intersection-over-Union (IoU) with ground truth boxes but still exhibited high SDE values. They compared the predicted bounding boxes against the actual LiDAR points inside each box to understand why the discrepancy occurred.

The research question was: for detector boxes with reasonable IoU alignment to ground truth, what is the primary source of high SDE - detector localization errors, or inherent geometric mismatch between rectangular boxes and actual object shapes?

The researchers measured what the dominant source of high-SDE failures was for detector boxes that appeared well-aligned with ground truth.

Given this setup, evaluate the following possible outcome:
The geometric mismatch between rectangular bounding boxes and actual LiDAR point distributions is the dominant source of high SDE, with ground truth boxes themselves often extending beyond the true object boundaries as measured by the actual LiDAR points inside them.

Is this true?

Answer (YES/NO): YES